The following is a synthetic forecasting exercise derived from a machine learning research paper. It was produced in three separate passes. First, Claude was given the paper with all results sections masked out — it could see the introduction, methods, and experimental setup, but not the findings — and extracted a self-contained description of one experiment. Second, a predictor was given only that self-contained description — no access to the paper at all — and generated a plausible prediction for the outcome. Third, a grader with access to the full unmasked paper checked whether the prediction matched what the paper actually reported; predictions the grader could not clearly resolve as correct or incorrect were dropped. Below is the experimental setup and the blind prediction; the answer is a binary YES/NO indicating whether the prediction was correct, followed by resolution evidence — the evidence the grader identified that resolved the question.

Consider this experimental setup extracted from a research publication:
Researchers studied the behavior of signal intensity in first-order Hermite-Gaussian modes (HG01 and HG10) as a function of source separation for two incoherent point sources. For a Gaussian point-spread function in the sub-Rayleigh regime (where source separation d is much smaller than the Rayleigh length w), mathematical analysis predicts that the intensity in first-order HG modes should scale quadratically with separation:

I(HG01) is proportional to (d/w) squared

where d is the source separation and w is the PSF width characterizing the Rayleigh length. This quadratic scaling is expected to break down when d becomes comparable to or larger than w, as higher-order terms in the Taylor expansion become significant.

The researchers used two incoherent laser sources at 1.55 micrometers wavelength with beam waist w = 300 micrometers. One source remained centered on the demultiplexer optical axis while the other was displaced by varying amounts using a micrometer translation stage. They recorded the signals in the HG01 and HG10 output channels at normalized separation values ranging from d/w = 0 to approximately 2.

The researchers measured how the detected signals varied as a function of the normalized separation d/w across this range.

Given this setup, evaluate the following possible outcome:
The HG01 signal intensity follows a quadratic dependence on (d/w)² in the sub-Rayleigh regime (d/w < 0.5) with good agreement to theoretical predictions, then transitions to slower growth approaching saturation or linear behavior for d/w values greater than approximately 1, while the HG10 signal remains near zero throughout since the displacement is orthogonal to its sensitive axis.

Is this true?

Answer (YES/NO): NO